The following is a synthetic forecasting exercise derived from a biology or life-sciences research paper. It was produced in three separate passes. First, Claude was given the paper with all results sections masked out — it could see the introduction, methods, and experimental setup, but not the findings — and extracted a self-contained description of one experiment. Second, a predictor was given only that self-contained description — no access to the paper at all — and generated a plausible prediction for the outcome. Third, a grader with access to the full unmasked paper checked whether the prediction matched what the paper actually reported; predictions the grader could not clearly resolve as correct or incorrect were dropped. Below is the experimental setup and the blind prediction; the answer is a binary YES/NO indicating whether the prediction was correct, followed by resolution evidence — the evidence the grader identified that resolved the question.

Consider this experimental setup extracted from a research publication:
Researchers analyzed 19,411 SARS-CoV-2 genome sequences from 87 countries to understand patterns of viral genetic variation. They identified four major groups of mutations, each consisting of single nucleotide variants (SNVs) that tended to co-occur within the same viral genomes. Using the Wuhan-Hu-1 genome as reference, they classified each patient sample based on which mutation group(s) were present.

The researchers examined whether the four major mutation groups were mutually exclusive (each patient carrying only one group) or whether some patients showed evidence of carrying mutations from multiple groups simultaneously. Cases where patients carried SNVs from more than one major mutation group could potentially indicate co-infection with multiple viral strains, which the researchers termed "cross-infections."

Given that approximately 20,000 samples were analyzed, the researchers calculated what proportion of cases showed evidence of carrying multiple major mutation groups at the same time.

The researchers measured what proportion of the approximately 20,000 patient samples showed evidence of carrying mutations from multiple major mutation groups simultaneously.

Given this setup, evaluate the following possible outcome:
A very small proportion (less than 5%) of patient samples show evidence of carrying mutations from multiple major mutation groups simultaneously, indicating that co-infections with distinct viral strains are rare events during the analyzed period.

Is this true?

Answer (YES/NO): YES